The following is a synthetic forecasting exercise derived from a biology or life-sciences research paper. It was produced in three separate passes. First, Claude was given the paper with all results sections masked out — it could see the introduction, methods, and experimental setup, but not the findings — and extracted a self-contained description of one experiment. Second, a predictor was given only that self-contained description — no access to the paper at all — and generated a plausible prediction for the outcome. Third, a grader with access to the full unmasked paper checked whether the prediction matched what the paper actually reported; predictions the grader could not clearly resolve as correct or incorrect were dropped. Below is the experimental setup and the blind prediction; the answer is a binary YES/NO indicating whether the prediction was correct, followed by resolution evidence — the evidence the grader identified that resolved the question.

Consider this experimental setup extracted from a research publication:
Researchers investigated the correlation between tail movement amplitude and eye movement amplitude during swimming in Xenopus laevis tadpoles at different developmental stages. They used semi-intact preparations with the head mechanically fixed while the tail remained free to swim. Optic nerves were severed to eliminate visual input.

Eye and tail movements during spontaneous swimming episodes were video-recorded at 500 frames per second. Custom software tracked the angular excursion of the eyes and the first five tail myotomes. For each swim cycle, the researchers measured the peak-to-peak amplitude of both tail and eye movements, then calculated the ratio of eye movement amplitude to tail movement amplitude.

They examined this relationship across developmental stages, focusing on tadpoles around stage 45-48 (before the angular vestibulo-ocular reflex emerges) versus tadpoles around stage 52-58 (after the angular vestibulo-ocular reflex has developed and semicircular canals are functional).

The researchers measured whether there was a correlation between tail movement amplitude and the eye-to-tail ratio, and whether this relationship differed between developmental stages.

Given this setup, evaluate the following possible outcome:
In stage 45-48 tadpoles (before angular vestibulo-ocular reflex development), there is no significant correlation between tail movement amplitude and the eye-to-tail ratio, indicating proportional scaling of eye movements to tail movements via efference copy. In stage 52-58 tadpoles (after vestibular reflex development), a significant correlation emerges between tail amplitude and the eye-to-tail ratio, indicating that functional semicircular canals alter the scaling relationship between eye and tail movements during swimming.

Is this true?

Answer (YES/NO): NO